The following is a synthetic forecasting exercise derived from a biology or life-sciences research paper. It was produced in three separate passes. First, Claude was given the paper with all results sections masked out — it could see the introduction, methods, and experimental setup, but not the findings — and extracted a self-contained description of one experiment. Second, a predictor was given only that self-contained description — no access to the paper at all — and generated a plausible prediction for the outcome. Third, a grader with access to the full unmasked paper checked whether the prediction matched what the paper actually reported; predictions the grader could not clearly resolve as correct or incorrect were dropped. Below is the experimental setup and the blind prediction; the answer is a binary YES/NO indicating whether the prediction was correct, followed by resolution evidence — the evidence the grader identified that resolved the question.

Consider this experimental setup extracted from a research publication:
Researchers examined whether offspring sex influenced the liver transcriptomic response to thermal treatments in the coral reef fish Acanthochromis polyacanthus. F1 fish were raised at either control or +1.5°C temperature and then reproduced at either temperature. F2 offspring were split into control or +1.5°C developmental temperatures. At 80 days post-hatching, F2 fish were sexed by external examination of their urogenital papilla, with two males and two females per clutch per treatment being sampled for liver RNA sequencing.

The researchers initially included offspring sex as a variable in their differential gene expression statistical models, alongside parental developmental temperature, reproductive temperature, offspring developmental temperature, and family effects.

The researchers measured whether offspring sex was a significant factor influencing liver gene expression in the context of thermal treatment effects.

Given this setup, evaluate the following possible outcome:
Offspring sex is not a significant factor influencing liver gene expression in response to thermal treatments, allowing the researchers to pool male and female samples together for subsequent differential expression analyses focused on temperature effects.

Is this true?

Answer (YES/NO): YES